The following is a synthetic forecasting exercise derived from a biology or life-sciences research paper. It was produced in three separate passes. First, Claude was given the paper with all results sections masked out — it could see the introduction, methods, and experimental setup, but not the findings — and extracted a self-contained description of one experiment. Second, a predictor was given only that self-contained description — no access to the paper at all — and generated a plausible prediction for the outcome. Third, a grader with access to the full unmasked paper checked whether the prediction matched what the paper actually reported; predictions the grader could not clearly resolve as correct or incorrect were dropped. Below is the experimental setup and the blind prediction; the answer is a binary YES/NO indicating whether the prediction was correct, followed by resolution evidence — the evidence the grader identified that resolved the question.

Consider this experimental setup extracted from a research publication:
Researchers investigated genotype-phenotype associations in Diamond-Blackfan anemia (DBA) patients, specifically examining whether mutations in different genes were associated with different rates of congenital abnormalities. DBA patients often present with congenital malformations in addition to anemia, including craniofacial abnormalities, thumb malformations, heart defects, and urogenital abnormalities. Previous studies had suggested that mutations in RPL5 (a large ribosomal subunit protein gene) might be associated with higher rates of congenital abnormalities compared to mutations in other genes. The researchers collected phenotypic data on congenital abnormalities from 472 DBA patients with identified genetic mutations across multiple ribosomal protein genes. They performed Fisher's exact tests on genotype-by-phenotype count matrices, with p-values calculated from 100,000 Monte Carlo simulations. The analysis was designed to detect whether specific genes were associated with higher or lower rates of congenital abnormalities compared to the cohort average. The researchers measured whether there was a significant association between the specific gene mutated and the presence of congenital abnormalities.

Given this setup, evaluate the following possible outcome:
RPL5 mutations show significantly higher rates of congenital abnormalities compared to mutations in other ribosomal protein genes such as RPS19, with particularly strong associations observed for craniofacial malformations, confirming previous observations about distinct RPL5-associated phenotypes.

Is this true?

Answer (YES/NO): NO